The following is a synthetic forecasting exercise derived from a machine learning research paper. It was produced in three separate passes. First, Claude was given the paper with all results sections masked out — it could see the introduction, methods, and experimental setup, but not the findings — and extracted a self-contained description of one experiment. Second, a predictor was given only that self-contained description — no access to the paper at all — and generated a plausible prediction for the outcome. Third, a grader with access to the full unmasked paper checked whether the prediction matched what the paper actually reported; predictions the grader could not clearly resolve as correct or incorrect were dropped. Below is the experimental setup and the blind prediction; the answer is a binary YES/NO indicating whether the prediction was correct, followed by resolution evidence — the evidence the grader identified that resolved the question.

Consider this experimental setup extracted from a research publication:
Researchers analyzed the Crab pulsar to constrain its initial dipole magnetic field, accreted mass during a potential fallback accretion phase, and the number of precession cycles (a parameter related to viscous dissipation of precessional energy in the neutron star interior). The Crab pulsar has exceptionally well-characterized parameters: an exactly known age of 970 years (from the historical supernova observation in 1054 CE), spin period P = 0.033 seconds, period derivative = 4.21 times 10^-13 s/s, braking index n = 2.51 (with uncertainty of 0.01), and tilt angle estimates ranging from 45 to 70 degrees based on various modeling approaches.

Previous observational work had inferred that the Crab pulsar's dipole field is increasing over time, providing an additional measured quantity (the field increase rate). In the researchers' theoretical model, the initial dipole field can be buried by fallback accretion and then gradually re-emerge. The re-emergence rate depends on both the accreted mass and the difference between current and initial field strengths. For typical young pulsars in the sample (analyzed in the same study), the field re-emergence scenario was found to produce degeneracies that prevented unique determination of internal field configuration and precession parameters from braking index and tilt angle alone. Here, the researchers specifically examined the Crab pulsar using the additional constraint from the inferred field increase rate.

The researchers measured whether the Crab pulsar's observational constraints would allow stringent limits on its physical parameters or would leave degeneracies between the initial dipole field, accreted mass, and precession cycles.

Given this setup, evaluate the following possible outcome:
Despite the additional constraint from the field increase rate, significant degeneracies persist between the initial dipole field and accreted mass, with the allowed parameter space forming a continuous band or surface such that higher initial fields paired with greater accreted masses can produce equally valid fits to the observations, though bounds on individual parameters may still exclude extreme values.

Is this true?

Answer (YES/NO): NO